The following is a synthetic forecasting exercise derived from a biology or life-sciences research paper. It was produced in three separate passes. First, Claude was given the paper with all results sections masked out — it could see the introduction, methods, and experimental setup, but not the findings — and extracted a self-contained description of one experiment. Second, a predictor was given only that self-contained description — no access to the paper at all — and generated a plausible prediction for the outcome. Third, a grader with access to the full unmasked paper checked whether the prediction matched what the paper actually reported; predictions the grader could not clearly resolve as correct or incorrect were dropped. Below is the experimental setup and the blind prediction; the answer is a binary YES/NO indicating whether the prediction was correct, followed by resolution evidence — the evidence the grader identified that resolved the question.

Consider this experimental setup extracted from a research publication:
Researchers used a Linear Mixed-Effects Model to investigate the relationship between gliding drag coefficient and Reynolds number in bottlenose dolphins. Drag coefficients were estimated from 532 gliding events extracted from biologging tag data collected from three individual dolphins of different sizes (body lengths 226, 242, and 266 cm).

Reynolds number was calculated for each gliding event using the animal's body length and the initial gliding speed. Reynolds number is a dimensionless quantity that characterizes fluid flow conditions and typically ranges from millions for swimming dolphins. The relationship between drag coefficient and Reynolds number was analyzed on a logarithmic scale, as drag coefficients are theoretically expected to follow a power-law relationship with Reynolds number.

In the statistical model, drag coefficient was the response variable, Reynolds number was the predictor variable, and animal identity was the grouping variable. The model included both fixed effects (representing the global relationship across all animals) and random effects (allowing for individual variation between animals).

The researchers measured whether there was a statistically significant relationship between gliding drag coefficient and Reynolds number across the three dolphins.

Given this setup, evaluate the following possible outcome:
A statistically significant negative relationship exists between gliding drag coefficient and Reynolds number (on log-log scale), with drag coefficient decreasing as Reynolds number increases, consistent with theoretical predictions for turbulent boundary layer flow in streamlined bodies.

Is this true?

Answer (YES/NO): YES